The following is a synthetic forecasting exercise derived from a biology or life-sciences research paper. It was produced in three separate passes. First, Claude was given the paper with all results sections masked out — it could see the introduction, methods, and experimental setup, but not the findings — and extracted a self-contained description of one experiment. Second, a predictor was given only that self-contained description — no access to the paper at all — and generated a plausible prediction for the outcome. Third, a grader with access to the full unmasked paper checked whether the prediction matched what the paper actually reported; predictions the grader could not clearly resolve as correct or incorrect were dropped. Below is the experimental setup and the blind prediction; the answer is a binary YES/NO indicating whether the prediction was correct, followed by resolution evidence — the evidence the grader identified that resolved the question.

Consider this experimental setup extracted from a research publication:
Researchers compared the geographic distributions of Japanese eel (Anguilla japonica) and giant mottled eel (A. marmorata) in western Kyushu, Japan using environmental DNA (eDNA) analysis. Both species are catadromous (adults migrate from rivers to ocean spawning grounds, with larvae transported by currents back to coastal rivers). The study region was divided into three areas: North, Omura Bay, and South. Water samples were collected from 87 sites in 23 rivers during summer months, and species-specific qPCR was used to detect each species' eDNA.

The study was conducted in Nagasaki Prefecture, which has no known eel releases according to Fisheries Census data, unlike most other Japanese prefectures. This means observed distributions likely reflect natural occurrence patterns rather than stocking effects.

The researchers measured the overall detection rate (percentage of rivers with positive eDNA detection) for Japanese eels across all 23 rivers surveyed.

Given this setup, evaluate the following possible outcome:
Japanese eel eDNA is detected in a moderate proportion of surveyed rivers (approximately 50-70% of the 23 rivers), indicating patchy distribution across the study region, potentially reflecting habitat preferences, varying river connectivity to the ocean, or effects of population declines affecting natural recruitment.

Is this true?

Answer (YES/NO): NO